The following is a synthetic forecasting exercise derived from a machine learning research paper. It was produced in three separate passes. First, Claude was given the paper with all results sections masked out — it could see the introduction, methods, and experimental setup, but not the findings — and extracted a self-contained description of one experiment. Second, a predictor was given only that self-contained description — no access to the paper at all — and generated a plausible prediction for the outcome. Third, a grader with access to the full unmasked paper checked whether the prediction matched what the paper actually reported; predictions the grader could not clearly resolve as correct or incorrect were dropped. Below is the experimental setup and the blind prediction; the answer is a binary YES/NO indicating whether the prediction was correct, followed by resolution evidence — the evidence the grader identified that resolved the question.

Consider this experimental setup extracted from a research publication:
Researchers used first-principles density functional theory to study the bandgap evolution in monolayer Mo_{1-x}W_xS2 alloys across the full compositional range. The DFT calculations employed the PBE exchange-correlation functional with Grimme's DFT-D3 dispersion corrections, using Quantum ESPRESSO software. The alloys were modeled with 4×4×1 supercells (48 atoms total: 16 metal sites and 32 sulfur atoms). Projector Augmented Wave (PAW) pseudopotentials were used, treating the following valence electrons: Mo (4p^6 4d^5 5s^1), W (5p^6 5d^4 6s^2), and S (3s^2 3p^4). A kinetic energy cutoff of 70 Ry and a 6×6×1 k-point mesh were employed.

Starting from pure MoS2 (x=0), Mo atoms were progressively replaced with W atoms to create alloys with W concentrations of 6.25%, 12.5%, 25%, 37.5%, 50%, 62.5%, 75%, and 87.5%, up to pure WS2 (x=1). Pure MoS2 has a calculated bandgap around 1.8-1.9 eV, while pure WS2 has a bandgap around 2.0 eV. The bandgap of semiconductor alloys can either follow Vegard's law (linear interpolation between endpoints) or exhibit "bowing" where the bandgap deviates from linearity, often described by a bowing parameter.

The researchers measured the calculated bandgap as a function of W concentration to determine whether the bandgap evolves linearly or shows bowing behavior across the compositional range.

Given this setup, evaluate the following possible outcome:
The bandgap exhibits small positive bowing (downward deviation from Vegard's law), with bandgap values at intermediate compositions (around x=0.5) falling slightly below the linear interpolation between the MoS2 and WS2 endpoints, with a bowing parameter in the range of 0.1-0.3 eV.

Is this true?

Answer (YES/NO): YES